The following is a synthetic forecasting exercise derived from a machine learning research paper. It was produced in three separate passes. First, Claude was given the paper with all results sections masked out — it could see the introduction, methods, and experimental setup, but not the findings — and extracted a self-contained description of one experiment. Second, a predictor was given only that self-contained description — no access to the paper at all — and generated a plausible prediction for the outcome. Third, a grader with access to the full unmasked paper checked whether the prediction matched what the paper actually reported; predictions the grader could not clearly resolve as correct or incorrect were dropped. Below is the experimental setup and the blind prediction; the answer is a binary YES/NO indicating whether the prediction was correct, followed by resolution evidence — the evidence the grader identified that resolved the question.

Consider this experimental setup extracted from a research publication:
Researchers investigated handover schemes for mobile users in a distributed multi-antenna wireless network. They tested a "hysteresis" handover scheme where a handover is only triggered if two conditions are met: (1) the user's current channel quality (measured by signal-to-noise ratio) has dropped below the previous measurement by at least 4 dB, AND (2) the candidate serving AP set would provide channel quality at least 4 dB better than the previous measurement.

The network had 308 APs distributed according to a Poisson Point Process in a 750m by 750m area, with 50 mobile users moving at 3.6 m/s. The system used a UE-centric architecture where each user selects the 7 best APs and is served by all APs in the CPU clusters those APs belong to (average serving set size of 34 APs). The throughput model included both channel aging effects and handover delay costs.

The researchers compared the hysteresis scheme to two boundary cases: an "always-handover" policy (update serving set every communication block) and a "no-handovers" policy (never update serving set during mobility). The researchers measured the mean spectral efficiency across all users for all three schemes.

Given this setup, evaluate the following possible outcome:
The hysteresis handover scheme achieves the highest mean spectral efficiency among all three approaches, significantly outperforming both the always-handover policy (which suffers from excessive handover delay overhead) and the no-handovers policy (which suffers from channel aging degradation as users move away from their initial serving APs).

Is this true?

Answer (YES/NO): NO